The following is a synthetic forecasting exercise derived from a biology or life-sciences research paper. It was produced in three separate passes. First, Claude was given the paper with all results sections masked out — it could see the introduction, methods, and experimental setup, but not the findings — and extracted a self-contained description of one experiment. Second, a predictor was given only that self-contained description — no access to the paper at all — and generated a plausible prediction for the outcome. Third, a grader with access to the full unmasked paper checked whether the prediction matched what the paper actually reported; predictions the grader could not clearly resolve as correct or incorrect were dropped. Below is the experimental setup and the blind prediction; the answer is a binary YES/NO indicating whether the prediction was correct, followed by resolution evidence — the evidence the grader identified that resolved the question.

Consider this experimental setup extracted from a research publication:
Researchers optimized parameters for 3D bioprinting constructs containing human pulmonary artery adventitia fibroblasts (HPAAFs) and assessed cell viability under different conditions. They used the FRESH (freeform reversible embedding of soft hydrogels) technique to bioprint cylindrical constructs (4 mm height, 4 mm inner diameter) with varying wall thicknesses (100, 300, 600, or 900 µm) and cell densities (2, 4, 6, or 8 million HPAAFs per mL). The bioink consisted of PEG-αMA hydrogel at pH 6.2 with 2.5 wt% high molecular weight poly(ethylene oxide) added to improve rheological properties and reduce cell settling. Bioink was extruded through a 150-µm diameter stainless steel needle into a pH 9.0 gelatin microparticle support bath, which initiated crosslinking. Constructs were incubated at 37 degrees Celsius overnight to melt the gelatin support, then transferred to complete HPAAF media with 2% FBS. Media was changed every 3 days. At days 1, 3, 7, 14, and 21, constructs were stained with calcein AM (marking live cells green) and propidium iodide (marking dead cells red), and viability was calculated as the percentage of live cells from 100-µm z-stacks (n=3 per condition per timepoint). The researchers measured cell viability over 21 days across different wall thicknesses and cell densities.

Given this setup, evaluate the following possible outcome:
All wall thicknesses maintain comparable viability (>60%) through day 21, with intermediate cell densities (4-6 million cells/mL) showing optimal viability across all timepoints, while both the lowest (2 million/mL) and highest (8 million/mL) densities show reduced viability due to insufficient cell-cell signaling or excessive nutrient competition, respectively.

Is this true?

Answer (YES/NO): NO